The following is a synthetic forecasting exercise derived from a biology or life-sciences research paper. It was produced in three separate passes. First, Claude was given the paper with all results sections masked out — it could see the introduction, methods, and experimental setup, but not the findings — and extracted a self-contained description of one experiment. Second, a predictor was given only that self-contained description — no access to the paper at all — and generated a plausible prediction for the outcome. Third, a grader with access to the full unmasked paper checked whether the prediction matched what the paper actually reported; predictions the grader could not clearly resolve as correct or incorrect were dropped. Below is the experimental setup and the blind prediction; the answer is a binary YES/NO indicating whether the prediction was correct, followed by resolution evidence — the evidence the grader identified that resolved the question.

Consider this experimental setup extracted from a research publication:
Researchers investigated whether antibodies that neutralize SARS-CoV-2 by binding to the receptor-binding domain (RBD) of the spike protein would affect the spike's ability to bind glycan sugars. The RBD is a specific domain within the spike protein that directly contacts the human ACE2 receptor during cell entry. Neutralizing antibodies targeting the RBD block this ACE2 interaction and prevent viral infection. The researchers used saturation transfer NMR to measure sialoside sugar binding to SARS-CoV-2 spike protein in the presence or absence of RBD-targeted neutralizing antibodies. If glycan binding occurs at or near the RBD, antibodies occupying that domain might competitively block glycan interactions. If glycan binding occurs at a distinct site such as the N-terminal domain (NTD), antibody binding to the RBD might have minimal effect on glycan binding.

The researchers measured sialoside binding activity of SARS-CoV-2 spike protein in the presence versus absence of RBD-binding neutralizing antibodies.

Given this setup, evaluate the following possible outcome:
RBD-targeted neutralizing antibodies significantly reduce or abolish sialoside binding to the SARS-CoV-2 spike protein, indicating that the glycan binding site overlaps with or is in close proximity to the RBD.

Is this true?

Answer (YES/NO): NO